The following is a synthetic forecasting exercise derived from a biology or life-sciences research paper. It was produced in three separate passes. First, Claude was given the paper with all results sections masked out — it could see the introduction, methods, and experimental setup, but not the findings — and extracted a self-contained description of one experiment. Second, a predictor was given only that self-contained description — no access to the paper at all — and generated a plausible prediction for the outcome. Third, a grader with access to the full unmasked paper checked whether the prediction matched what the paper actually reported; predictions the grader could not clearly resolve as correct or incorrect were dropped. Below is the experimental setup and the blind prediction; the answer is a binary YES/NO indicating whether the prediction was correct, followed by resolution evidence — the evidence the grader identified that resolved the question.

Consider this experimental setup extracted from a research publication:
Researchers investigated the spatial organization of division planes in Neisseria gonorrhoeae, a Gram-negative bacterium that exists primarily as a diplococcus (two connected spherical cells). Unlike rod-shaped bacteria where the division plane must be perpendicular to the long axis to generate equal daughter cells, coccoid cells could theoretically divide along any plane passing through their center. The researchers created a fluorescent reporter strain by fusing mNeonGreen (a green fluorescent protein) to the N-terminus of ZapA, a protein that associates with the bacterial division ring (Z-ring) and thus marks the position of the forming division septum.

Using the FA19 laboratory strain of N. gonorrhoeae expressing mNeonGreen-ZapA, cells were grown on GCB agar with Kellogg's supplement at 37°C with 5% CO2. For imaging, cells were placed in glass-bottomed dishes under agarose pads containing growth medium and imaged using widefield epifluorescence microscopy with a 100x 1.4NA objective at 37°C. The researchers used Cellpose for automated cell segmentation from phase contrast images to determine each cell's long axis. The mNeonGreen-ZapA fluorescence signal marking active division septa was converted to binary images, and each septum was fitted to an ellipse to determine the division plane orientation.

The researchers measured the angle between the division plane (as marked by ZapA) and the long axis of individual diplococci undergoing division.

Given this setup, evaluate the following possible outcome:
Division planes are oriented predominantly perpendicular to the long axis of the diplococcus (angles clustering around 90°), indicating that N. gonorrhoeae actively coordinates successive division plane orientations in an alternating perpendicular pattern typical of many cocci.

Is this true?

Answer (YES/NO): YES